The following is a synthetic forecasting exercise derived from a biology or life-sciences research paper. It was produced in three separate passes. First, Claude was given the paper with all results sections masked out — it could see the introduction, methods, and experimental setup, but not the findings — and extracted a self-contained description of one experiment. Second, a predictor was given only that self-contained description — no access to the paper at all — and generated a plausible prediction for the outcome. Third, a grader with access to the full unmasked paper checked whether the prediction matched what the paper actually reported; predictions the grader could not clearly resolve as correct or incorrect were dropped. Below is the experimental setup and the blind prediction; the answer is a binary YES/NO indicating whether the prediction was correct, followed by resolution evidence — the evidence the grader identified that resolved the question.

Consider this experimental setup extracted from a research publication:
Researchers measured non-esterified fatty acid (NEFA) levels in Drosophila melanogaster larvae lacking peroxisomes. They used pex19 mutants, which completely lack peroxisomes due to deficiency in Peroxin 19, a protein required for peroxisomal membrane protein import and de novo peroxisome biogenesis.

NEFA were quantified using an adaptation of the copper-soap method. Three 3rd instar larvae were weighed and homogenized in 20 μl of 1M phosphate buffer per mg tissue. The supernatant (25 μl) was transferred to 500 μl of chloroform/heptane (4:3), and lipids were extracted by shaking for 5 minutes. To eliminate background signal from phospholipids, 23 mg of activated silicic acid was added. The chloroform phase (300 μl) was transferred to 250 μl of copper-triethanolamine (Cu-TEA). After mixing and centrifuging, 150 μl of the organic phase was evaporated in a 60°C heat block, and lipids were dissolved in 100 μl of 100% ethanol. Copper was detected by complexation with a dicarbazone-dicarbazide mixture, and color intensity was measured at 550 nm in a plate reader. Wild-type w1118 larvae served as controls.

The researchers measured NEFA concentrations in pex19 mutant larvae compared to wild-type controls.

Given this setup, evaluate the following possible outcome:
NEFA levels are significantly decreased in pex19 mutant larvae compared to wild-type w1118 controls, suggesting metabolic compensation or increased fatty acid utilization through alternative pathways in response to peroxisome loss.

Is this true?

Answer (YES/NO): NO